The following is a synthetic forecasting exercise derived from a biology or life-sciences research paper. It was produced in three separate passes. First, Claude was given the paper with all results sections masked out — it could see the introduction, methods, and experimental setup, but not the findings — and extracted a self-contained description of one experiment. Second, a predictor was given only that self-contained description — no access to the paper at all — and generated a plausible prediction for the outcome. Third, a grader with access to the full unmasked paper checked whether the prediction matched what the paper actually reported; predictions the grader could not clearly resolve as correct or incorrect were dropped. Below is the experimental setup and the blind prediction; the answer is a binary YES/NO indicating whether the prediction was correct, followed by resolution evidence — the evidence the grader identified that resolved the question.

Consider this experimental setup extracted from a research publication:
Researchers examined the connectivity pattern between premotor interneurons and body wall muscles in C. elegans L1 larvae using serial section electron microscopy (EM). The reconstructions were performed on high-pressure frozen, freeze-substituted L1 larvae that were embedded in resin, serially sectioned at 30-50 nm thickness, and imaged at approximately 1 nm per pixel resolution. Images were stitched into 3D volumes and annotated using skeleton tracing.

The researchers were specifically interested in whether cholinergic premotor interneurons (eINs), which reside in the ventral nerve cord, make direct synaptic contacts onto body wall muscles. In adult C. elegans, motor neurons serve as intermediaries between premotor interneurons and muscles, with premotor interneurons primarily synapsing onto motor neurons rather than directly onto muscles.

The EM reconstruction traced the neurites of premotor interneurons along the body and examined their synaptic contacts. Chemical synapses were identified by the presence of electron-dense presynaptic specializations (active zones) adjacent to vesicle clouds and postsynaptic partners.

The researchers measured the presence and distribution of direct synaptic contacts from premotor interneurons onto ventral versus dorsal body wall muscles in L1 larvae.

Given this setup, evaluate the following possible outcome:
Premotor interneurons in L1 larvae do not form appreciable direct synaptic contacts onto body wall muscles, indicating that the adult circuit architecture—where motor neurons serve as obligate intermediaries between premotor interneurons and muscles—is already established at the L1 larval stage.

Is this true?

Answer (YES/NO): YES